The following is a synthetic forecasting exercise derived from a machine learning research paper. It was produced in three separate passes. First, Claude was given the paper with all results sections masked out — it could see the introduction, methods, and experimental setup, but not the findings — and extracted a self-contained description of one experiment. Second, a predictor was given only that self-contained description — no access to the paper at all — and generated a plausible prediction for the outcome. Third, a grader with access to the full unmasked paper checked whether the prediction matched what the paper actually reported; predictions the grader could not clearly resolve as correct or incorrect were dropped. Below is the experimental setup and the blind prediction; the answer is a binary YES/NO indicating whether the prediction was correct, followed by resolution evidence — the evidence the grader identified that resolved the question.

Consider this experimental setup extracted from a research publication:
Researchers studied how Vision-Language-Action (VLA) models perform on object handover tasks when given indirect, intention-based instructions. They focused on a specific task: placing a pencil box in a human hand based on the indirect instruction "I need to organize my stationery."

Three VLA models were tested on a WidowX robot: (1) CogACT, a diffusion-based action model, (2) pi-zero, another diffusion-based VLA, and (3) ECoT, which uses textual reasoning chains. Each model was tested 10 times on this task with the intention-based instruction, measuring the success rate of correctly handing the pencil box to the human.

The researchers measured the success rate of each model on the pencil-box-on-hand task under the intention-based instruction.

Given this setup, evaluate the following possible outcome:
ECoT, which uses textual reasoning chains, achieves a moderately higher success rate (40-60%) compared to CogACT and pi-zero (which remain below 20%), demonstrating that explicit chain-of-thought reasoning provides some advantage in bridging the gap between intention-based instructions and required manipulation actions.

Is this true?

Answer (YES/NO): NO